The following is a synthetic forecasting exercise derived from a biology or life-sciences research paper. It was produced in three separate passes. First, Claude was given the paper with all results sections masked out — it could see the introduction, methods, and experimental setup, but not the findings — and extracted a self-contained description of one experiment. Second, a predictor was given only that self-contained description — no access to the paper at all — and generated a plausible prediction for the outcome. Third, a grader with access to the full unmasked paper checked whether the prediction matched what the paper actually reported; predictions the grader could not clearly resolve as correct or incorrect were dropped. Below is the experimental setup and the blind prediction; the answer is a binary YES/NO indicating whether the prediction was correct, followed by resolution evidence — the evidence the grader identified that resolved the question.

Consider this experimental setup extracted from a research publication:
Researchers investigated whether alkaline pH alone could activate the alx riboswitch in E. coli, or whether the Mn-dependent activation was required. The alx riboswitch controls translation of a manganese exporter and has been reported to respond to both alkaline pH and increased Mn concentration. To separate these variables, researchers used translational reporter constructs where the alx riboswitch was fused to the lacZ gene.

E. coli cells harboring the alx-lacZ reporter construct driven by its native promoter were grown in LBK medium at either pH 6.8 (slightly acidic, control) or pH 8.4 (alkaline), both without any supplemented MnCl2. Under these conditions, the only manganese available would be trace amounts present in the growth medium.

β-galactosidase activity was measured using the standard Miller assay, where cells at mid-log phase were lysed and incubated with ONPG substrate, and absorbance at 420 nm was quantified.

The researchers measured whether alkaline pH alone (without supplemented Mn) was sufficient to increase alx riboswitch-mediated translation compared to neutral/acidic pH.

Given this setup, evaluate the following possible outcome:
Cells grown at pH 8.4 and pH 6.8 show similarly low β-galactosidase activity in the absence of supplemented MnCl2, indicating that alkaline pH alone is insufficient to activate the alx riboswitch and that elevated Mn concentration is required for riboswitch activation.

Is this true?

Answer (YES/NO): NO